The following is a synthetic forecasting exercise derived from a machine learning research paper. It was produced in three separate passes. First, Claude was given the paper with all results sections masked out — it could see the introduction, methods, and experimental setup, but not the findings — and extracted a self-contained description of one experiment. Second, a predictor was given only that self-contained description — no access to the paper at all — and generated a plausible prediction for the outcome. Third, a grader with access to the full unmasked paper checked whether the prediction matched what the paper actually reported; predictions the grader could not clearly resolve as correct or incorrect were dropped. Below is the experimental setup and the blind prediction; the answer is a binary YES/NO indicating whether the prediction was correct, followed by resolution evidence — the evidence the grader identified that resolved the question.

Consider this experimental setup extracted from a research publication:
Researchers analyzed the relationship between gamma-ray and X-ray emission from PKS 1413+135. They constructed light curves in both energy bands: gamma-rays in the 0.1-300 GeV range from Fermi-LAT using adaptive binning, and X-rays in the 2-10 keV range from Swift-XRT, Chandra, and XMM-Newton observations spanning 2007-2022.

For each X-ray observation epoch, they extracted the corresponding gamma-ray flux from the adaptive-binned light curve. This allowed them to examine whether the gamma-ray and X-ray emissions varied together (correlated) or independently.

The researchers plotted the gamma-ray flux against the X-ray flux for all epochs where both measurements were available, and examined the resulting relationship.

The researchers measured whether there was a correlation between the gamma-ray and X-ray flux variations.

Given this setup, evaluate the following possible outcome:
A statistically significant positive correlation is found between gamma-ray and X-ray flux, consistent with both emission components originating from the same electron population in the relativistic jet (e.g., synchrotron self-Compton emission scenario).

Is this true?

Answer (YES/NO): NO